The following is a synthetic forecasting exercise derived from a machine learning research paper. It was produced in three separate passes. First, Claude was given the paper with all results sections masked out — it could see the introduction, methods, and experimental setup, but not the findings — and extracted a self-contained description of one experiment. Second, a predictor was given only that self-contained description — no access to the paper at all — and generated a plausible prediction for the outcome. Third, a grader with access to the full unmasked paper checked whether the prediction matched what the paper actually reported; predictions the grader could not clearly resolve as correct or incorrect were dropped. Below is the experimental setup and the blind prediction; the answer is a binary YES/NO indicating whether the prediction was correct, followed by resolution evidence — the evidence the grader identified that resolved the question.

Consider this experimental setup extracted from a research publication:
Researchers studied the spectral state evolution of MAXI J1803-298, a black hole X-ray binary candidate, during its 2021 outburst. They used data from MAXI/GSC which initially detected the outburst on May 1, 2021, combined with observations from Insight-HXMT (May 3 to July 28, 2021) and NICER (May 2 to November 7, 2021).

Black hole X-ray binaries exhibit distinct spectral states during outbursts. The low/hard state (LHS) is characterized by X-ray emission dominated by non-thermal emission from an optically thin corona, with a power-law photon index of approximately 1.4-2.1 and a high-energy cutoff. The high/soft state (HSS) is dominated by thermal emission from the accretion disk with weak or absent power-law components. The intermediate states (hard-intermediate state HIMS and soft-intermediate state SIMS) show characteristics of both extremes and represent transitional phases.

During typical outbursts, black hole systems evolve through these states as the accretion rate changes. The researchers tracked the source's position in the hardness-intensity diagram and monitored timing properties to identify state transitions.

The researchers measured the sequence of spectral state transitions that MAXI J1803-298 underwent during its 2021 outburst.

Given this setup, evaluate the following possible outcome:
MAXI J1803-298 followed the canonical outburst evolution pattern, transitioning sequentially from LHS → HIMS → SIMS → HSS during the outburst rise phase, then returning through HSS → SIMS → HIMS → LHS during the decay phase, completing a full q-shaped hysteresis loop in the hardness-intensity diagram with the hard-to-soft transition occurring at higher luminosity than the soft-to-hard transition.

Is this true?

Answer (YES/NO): NO